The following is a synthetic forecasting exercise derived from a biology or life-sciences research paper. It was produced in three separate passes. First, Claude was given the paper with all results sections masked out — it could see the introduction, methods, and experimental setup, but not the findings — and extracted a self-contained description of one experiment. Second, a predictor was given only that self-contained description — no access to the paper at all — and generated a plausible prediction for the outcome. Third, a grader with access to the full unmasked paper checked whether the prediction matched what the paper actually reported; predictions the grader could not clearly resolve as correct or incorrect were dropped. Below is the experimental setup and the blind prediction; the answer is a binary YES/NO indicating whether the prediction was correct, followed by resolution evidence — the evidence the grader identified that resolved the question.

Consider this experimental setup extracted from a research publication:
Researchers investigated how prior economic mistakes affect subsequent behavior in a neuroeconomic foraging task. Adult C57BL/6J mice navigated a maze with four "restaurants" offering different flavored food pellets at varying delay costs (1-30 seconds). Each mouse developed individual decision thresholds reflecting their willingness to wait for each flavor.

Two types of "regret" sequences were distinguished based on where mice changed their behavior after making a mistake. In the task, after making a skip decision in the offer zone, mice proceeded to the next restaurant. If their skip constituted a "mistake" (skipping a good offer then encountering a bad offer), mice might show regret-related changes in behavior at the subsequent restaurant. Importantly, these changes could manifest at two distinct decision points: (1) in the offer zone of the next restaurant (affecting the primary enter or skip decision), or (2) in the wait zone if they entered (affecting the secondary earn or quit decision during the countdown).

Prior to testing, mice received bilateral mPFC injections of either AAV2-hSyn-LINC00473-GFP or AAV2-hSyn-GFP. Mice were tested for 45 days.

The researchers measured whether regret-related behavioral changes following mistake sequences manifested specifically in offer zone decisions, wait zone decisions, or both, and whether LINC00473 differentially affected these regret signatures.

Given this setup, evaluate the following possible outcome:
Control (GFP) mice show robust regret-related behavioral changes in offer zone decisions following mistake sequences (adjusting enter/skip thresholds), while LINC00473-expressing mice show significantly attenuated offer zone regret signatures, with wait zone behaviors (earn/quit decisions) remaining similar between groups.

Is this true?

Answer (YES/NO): NO